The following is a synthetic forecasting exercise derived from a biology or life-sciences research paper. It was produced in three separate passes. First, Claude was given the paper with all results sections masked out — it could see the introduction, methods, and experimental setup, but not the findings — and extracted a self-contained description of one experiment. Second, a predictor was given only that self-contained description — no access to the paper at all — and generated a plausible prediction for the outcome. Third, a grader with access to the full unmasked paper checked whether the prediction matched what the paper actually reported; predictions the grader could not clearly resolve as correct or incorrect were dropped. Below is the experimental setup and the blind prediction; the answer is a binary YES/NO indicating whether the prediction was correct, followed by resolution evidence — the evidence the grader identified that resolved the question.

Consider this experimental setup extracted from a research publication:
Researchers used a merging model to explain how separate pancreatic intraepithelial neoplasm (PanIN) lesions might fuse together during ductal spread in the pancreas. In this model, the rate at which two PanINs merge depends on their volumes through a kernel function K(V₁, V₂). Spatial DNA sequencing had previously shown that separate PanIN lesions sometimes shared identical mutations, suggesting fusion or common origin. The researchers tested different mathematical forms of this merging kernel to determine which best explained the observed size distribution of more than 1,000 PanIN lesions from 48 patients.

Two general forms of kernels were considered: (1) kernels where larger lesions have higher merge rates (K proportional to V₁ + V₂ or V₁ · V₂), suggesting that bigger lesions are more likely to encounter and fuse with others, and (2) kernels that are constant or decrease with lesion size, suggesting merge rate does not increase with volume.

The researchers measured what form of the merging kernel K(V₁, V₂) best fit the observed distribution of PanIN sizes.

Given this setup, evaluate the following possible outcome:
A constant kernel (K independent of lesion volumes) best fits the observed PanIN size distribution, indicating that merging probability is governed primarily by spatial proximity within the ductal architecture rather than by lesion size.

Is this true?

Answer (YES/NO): YES